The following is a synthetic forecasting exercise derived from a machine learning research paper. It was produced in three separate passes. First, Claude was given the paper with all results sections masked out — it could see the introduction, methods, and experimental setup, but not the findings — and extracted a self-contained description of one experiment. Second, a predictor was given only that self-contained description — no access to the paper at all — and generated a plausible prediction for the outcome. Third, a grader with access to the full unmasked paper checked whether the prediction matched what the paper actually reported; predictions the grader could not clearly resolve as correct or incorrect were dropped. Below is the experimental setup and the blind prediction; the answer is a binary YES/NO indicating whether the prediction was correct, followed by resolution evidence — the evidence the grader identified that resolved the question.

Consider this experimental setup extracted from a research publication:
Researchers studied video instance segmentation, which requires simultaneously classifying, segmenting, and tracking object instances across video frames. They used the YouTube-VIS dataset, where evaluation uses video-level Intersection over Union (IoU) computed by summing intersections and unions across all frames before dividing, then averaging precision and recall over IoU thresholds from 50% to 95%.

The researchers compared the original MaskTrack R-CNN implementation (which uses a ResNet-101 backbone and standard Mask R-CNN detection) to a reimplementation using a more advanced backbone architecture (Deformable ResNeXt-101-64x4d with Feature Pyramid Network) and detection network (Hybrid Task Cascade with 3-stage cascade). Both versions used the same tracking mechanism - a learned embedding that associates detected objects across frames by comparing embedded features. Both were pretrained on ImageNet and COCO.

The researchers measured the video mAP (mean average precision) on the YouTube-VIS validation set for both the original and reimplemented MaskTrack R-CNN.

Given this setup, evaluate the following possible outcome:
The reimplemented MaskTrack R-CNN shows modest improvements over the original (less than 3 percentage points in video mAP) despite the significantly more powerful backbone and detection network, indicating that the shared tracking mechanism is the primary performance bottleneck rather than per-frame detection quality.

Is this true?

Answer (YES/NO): NO